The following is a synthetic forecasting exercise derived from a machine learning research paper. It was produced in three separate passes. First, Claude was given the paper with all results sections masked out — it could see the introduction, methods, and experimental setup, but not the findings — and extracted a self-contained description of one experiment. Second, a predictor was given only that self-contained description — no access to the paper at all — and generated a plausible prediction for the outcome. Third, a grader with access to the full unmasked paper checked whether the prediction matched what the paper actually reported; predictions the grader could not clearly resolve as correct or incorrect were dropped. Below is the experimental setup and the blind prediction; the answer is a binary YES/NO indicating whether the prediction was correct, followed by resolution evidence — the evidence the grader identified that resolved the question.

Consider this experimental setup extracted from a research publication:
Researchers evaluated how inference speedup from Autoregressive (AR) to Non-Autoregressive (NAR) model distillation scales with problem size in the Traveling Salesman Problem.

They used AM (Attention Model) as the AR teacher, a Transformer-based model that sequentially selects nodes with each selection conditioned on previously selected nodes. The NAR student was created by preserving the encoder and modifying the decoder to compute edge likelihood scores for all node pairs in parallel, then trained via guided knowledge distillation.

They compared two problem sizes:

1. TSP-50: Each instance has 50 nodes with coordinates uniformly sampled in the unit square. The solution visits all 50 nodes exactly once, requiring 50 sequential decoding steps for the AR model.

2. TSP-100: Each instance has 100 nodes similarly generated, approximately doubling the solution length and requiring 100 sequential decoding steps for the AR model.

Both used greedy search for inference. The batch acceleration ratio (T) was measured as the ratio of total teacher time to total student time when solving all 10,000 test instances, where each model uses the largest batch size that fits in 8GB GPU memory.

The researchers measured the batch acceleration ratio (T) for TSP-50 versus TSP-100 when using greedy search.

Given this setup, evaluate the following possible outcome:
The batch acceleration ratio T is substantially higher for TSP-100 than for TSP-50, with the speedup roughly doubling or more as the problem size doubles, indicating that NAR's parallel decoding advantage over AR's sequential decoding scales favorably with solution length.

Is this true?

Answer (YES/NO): YES